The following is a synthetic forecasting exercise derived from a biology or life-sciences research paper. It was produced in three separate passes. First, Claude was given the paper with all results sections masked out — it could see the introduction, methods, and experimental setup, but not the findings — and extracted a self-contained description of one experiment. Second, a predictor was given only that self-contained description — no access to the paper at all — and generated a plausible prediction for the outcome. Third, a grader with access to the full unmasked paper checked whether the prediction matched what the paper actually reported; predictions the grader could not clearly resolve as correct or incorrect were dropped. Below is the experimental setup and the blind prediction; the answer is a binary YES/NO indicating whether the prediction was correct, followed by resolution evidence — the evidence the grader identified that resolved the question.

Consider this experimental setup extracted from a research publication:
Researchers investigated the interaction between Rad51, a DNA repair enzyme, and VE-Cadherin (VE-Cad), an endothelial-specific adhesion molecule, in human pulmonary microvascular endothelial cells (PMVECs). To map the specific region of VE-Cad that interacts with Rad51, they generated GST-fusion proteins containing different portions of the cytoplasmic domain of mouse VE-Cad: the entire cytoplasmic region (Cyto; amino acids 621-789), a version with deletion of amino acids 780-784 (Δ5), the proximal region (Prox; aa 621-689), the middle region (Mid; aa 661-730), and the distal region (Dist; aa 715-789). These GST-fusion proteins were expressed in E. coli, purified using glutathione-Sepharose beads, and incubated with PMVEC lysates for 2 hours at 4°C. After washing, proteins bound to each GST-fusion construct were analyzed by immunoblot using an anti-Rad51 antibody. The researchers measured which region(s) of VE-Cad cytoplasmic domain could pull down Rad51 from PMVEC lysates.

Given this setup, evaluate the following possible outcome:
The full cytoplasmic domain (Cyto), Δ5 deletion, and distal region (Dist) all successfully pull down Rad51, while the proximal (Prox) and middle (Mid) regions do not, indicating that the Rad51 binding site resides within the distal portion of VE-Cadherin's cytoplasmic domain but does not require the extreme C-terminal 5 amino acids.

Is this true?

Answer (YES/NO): NO